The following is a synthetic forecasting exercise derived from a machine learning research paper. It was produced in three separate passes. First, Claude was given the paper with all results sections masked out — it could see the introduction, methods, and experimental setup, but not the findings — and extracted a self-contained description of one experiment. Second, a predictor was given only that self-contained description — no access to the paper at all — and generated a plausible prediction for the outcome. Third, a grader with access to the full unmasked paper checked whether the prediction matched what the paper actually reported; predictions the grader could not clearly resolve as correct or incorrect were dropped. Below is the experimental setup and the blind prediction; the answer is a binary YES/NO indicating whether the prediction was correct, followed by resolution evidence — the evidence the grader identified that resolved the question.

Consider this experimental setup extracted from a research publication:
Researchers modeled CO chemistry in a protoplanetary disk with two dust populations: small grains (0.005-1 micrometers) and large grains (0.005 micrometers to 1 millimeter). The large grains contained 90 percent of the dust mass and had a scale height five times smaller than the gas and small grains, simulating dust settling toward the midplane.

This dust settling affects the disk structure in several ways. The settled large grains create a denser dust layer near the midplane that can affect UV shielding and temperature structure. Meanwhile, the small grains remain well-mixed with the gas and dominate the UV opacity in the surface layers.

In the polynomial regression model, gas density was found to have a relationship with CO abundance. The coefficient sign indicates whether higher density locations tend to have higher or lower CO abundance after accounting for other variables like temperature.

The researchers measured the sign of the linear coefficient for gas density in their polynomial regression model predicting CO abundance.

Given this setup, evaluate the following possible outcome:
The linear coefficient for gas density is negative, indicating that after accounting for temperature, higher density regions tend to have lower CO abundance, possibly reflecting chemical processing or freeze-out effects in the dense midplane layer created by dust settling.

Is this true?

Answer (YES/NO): NO